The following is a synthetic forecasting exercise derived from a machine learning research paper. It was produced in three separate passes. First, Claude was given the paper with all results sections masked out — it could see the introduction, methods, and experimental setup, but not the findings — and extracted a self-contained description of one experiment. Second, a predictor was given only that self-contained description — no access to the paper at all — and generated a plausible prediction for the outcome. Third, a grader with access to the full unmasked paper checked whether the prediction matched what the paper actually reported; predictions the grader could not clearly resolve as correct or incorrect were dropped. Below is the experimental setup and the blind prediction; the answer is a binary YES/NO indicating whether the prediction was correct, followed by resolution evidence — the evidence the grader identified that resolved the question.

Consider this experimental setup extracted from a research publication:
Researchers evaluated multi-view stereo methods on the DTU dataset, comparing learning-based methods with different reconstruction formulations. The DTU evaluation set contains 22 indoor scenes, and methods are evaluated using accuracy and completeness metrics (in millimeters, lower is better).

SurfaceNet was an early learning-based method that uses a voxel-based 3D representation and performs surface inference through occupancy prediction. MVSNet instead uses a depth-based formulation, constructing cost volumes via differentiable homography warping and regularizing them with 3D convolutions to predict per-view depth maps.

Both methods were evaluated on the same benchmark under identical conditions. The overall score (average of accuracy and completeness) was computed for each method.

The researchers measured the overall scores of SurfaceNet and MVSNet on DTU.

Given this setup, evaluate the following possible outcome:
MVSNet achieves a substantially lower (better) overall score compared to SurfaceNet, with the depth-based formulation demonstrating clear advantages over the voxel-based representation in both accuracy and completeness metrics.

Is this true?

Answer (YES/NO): YES